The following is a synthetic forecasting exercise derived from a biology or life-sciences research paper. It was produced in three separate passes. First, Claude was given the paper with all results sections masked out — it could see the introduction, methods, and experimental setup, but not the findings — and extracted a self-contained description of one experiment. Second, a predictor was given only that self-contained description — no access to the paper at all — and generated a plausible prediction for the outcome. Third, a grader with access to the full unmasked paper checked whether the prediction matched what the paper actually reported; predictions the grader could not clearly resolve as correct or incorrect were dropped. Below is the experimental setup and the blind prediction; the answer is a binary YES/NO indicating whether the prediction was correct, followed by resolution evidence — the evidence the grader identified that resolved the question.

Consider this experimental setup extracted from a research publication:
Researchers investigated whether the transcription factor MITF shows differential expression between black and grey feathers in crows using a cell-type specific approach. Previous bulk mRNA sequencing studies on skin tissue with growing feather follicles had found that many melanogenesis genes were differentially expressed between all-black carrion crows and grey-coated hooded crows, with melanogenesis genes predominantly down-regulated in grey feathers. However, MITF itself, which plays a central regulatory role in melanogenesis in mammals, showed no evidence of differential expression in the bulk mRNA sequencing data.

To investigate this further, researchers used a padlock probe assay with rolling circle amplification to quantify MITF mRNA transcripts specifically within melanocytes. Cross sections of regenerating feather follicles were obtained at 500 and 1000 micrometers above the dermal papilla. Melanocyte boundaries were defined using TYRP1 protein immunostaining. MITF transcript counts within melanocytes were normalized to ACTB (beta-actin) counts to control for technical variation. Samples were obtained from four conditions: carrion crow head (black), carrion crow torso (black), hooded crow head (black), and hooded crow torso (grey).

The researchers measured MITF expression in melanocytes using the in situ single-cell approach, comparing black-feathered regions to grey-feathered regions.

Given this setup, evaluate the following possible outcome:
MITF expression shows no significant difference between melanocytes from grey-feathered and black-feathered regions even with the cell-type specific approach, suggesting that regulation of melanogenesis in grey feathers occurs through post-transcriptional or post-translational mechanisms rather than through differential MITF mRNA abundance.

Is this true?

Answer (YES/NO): NO